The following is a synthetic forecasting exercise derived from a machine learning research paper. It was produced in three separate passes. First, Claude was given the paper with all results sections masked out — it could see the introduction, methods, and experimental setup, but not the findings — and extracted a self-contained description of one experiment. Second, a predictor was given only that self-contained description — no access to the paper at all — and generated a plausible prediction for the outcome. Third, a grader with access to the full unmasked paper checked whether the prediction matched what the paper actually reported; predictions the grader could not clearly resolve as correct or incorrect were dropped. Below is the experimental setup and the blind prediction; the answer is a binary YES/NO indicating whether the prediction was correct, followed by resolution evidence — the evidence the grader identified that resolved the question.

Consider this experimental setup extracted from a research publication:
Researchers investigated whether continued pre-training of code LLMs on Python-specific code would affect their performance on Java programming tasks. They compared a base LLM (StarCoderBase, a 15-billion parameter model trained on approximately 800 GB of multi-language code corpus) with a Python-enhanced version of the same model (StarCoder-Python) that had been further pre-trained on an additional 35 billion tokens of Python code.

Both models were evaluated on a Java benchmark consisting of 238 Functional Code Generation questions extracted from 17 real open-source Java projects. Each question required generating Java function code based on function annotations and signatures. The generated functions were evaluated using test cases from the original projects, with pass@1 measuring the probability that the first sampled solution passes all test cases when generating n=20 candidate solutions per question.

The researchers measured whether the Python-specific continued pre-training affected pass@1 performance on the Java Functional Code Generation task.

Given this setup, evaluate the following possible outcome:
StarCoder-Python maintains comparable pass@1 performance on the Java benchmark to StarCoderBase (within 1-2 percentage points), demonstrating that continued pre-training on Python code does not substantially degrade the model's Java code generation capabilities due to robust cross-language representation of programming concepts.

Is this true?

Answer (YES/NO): NO